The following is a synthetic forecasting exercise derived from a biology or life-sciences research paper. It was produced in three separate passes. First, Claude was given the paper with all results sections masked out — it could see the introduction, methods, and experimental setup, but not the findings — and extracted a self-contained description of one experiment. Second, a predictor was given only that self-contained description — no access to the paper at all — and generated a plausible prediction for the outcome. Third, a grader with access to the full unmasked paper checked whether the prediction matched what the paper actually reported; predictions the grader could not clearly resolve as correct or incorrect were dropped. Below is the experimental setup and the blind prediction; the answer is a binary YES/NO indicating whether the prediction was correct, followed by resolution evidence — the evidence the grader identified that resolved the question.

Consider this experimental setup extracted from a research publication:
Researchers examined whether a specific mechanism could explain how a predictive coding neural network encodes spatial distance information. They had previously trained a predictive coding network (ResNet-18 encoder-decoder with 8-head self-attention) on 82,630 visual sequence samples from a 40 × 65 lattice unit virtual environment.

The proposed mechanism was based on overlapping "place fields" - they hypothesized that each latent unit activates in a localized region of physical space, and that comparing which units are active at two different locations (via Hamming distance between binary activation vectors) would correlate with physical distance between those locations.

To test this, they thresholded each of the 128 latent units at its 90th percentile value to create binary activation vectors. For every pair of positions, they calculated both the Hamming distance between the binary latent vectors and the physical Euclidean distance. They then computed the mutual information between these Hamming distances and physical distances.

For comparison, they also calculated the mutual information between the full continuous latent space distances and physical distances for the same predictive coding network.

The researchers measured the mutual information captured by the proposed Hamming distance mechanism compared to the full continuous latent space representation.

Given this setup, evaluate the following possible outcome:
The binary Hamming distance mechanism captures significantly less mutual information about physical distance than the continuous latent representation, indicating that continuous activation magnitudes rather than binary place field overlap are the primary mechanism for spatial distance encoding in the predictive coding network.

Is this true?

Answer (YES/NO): NO